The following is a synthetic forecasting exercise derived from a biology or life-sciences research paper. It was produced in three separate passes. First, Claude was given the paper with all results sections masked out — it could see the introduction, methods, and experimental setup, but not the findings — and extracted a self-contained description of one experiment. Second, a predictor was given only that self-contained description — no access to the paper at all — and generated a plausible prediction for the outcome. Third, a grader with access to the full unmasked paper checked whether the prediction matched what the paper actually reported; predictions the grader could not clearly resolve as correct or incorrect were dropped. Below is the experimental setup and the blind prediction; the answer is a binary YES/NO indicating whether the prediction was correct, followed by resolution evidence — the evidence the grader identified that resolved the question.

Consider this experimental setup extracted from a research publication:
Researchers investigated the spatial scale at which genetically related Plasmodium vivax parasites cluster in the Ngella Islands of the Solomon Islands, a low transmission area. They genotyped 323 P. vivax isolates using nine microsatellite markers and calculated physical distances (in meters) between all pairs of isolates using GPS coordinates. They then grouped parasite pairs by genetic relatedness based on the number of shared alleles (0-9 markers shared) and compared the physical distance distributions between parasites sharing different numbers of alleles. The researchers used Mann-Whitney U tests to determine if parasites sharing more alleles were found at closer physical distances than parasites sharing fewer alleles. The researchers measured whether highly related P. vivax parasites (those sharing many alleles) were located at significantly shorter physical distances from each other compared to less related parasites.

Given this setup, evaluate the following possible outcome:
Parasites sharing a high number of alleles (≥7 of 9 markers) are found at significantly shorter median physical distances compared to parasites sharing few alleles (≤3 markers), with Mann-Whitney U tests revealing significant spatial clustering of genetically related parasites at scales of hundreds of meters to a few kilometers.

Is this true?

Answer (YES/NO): YES